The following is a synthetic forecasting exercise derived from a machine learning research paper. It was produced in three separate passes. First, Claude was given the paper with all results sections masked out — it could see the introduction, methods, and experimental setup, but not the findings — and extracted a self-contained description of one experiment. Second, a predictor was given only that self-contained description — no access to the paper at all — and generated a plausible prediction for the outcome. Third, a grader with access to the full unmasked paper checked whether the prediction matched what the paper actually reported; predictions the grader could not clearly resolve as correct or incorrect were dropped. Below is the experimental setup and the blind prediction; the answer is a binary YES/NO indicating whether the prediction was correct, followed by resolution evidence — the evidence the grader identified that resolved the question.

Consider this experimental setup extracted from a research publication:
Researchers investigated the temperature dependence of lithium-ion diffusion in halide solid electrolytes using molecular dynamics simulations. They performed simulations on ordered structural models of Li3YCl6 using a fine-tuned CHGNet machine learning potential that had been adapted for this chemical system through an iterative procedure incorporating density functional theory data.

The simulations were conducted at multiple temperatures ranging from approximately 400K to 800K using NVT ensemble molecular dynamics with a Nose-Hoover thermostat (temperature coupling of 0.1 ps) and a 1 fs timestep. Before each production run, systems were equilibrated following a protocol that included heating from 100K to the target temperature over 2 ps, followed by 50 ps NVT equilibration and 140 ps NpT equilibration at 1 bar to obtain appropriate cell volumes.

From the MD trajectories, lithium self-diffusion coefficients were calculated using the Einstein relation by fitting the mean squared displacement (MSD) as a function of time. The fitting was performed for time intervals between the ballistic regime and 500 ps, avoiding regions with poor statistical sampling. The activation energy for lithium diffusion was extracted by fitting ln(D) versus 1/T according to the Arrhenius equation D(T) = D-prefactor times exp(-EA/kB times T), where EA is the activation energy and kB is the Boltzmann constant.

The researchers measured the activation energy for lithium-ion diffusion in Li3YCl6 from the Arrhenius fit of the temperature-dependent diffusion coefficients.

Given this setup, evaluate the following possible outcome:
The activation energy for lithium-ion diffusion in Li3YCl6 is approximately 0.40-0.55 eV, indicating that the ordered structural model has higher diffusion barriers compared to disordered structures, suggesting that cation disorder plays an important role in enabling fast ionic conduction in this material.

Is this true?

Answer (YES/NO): NO